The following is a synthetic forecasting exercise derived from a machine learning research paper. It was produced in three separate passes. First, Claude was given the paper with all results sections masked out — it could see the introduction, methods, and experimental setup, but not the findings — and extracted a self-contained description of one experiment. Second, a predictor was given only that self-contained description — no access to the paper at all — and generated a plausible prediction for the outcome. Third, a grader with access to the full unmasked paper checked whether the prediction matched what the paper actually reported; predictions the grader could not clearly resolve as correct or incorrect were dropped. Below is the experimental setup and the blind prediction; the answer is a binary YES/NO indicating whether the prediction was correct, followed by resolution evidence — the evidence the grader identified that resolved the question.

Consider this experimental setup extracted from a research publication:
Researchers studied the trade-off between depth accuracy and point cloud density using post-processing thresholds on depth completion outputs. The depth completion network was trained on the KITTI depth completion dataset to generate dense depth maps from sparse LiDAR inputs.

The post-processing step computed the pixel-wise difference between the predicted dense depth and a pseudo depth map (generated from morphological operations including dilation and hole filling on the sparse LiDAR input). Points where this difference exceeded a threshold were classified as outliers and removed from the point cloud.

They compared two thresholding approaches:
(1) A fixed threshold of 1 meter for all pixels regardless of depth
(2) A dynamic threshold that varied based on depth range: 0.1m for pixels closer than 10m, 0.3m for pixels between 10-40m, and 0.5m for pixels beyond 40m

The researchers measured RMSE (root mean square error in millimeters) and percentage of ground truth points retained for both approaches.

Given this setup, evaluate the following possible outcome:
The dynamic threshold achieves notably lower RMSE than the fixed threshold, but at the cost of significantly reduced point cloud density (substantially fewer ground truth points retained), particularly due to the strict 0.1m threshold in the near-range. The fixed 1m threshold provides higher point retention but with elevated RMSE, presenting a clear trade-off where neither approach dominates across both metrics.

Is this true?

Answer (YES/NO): NO